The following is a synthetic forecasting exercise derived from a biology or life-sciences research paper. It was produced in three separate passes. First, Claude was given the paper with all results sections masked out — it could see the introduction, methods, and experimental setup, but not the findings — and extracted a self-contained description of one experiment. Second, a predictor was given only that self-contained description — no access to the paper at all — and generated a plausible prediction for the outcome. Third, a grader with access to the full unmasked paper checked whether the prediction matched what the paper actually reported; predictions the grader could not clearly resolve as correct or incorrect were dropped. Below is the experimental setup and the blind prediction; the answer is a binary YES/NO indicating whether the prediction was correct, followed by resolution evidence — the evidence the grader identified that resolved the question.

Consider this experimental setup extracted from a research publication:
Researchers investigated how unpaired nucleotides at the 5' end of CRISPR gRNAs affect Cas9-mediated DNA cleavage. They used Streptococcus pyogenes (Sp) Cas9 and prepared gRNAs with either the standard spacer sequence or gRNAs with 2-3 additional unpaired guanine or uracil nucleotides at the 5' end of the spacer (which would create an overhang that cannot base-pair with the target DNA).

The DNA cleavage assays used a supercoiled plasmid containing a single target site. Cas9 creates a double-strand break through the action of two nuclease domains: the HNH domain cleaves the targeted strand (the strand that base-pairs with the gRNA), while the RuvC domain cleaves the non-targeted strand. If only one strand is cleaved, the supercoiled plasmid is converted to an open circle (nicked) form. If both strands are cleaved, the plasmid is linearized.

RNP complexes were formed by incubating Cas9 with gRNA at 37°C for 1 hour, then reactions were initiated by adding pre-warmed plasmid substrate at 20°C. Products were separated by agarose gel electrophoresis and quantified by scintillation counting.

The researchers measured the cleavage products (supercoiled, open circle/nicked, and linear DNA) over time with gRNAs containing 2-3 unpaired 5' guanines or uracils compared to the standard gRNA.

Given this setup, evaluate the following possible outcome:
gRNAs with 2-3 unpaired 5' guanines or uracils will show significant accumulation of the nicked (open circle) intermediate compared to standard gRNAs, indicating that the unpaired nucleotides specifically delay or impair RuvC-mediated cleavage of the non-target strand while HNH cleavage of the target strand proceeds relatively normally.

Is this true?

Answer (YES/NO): YES